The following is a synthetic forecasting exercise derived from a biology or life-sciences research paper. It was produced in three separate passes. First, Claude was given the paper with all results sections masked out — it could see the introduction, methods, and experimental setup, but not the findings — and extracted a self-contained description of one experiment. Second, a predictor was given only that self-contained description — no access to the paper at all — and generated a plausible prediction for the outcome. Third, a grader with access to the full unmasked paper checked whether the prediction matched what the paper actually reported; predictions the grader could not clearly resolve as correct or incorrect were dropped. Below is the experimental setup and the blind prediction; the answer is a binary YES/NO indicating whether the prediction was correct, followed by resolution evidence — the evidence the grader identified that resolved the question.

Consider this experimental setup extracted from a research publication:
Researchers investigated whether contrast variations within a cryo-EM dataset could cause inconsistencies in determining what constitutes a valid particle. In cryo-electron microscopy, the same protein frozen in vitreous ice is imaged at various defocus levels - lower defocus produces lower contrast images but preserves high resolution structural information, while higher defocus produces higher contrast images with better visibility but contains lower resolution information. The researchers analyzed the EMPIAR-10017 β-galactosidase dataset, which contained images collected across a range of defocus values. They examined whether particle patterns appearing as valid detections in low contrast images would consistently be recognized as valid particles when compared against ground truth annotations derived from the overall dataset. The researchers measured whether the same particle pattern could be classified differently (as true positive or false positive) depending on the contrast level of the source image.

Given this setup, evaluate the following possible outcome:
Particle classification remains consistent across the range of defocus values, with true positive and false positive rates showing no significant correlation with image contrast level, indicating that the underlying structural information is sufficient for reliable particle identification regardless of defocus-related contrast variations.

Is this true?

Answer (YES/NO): NO